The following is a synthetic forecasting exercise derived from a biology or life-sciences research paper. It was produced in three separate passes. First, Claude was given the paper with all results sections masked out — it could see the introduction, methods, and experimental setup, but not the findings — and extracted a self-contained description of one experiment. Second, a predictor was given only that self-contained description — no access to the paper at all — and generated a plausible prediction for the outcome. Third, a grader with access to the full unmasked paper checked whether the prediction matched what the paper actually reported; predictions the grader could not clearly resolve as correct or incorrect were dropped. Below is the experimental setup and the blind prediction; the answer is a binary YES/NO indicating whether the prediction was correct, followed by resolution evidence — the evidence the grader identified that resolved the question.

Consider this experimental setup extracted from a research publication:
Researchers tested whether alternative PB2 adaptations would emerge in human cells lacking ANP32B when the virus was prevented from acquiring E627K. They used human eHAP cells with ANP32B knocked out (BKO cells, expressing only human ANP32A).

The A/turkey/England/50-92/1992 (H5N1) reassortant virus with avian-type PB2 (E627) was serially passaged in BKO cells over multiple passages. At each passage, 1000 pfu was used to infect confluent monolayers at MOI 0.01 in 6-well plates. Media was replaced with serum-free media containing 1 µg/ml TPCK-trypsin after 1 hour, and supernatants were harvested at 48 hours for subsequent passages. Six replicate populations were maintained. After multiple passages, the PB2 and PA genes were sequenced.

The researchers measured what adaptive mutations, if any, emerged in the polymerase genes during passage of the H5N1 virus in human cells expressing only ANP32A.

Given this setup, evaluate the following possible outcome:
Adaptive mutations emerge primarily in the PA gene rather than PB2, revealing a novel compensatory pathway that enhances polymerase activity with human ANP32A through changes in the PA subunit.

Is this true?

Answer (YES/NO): NO